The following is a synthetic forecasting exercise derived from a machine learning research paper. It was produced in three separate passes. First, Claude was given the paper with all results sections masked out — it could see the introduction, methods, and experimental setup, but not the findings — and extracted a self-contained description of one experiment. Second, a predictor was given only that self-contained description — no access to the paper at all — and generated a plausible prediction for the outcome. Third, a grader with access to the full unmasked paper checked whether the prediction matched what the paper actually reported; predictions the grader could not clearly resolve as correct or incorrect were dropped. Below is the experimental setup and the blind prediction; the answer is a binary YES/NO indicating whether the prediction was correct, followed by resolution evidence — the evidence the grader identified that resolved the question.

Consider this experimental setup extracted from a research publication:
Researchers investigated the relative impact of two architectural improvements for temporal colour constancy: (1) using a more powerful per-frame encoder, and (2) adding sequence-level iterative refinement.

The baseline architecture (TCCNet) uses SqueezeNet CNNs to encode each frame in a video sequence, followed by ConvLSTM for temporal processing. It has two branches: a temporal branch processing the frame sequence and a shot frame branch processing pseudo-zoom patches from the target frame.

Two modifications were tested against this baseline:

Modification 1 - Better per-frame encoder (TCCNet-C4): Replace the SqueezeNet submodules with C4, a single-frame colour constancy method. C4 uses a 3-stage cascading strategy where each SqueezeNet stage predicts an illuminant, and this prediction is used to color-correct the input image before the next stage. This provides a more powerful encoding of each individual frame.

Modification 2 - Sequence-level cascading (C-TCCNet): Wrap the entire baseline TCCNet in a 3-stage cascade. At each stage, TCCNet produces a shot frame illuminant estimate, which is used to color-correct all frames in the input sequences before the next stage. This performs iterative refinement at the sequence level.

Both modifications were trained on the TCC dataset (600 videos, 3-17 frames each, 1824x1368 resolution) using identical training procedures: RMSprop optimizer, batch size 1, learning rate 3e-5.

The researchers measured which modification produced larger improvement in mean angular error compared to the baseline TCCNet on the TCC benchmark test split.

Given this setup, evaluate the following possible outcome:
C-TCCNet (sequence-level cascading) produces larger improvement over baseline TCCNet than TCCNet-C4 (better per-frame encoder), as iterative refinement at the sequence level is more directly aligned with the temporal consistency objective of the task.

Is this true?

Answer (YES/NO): NO